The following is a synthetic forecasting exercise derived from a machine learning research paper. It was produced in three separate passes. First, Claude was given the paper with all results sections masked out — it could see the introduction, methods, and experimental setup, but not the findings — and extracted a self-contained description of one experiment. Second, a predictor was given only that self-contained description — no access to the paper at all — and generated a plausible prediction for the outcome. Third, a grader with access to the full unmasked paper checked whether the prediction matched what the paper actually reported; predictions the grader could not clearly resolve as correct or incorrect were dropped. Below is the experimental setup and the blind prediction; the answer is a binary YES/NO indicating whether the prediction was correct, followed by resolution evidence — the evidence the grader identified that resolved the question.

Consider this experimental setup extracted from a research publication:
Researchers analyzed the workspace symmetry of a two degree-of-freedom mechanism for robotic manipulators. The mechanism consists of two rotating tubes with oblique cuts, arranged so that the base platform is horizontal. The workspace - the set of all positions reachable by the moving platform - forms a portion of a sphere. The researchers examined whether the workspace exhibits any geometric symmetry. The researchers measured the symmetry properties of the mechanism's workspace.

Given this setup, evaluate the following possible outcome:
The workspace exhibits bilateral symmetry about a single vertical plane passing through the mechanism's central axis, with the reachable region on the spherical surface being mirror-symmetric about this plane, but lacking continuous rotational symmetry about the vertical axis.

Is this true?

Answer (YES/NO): NO